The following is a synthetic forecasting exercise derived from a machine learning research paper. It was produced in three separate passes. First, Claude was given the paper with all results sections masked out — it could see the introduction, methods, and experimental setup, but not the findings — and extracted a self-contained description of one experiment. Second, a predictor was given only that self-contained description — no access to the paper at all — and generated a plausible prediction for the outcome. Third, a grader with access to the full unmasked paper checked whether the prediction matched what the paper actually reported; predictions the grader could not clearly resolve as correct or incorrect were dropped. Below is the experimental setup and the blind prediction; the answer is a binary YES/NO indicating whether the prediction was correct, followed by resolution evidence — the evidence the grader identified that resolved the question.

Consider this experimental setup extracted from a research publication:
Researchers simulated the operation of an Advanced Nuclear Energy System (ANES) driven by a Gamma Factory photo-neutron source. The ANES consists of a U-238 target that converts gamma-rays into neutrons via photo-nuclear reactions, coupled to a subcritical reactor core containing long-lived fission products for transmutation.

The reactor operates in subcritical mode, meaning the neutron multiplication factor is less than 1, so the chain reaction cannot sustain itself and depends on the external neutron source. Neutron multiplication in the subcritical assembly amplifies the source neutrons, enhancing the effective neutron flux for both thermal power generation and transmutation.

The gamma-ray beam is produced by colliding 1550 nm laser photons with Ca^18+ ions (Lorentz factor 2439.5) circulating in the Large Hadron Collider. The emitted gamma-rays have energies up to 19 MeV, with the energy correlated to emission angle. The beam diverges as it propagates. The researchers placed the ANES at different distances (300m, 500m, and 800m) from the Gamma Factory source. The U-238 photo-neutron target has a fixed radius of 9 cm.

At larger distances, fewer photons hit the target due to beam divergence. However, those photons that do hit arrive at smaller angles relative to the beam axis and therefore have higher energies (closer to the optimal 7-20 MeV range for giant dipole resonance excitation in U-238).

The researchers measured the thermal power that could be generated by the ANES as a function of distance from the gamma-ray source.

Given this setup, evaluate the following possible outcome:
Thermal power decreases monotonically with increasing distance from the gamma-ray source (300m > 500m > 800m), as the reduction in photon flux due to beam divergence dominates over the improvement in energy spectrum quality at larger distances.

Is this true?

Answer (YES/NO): YES